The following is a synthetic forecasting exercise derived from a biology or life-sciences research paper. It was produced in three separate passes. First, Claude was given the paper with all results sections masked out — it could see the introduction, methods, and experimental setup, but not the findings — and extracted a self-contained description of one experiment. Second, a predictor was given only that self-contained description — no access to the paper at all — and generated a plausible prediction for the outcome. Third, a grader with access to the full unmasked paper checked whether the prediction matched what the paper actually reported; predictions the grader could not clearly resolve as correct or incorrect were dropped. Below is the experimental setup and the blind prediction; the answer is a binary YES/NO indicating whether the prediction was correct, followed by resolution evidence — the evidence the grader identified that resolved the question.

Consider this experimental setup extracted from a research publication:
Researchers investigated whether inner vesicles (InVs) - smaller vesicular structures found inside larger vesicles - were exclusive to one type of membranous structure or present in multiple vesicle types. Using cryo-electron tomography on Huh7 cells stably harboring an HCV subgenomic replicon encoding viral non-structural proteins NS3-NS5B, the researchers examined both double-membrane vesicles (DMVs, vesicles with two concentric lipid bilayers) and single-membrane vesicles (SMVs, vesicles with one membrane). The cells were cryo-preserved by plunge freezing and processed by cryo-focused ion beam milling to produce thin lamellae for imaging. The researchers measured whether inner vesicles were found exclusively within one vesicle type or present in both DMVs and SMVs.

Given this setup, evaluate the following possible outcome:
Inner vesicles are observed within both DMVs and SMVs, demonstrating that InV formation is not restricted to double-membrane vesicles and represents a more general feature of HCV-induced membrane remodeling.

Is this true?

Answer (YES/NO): YES